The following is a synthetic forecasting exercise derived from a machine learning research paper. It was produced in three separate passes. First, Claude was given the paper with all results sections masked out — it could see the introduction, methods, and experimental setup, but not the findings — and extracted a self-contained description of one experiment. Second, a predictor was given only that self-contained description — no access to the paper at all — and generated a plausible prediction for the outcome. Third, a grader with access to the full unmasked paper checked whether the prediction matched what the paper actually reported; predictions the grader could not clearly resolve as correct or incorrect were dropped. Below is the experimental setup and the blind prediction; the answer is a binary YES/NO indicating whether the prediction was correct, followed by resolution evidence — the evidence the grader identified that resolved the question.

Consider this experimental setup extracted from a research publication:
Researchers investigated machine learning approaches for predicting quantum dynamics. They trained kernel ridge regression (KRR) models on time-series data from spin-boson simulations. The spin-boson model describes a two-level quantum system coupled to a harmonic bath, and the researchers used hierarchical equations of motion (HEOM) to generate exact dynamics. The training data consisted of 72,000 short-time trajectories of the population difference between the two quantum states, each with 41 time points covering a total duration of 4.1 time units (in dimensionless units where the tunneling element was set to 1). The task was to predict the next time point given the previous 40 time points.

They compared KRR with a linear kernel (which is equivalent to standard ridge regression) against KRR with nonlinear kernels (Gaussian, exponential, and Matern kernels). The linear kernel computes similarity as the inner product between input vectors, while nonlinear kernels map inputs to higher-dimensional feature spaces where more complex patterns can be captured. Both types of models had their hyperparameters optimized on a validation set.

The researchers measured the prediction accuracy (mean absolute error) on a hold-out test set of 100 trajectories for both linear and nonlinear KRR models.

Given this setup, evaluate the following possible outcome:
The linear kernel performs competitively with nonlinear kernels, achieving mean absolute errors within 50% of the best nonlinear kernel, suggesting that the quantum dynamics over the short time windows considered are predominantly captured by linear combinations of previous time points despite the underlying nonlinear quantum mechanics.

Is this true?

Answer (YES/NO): NO